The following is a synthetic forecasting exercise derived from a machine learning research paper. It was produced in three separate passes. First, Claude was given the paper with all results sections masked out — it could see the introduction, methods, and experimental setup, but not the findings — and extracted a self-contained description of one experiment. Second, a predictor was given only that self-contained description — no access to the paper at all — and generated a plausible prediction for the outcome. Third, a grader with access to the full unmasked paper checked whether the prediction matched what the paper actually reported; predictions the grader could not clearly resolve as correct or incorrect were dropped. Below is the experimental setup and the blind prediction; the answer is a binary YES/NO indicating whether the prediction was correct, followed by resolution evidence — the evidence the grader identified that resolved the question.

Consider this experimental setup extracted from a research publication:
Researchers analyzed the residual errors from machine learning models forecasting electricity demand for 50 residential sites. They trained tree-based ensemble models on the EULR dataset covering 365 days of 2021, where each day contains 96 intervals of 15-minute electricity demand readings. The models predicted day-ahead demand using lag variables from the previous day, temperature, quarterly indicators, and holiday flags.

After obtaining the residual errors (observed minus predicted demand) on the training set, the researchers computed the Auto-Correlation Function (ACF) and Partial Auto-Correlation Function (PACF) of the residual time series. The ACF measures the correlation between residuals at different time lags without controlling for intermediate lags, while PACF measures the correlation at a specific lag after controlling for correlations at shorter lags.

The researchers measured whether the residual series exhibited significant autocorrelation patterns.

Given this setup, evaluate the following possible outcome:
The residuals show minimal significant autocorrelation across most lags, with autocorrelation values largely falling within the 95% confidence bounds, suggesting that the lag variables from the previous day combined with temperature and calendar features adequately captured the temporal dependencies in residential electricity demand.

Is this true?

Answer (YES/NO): NO